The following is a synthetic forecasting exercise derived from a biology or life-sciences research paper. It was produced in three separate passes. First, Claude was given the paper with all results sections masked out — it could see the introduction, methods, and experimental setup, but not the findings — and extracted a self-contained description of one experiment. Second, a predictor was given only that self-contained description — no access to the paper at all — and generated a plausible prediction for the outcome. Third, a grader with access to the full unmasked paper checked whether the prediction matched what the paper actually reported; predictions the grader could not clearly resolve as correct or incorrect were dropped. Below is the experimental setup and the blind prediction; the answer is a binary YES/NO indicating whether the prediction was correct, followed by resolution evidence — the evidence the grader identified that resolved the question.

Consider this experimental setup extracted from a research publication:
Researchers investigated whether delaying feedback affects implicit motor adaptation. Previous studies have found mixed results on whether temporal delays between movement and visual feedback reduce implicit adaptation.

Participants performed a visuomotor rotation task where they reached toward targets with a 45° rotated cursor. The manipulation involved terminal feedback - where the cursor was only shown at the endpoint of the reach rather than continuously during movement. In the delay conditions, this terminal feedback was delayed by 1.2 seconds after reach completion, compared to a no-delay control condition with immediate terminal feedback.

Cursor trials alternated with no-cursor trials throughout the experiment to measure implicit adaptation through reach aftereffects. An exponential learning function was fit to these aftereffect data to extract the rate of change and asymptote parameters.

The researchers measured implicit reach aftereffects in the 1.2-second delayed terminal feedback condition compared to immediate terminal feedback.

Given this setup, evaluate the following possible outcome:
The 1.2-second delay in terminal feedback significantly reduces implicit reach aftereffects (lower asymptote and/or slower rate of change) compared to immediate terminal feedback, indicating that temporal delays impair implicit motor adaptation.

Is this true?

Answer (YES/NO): NO